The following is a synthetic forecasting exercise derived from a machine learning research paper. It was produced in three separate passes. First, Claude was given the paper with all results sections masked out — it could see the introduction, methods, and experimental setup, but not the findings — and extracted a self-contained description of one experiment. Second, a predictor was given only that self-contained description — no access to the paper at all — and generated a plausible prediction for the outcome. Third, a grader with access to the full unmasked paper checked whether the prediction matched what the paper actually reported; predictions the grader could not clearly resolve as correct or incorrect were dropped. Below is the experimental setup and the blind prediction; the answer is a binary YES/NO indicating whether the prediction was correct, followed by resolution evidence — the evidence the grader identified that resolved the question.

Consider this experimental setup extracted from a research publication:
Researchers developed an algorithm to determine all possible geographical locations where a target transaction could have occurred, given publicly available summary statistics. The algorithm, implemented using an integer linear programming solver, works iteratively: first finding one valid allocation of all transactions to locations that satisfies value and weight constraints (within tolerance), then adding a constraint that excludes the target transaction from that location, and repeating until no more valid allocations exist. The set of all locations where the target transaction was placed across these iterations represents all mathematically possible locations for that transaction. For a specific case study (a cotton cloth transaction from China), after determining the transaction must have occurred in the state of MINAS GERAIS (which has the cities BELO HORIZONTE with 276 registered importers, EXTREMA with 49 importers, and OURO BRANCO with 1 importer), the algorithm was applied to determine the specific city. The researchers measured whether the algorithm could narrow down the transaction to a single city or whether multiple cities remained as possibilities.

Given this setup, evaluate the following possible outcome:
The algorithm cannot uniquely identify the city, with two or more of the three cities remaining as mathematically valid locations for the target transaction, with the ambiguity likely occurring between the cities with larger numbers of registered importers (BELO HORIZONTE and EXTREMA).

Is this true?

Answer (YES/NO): NO